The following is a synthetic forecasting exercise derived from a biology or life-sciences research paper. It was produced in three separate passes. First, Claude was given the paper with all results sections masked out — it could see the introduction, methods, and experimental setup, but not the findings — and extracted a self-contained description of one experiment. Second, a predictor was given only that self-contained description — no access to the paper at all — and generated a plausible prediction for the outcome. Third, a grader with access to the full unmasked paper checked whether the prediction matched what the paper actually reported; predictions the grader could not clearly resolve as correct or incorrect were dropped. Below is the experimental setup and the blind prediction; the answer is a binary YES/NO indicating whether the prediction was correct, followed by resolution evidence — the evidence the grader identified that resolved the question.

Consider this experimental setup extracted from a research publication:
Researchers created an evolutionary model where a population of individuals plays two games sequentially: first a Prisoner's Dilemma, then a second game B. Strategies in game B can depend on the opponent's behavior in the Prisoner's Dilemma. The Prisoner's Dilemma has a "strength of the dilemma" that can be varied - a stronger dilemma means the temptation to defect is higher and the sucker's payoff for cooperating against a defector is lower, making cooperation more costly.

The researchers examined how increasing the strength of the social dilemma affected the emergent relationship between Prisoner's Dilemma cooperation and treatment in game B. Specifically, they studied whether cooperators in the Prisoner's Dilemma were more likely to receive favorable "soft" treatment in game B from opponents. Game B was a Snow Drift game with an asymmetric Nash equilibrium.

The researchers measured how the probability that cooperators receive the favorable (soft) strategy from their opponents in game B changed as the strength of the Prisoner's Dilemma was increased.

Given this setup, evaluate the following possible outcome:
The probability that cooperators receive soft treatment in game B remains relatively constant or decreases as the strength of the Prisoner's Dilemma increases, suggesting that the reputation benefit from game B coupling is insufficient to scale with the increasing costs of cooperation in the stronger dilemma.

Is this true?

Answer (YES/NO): NO